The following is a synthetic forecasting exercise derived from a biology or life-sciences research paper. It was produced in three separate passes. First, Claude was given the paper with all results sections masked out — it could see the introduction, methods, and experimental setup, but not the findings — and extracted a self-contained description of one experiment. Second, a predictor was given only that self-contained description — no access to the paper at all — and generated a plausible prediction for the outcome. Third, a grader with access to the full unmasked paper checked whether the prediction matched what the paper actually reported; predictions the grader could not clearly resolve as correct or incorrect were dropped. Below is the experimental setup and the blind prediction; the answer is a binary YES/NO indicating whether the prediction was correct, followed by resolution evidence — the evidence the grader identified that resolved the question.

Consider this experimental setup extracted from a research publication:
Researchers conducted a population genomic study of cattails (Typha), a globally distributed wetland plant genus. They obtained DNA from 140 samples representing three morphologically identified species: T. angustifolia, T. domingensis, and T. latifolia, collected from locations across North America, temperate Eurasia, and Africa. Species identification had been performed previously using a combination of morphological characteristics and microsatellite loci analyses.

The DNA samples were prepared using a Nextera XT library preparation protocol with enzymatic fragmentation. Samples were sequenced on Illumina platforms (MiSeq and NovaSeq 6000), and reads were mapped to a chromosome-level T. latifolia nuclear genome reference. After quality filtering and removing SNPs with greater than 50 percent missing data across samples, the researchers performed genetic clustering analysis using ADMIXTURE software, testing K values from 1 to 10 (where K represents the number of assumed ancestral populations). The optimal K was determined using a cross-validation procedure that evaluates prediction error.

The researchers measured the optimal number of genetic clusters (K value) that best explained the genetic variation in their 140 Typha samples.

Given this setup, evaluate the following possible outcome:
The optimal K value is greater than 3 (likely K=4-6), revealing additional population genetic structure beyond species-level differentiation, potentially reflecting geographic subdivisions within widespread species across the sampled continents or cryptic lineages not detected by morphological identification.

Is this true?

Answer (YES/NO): NO